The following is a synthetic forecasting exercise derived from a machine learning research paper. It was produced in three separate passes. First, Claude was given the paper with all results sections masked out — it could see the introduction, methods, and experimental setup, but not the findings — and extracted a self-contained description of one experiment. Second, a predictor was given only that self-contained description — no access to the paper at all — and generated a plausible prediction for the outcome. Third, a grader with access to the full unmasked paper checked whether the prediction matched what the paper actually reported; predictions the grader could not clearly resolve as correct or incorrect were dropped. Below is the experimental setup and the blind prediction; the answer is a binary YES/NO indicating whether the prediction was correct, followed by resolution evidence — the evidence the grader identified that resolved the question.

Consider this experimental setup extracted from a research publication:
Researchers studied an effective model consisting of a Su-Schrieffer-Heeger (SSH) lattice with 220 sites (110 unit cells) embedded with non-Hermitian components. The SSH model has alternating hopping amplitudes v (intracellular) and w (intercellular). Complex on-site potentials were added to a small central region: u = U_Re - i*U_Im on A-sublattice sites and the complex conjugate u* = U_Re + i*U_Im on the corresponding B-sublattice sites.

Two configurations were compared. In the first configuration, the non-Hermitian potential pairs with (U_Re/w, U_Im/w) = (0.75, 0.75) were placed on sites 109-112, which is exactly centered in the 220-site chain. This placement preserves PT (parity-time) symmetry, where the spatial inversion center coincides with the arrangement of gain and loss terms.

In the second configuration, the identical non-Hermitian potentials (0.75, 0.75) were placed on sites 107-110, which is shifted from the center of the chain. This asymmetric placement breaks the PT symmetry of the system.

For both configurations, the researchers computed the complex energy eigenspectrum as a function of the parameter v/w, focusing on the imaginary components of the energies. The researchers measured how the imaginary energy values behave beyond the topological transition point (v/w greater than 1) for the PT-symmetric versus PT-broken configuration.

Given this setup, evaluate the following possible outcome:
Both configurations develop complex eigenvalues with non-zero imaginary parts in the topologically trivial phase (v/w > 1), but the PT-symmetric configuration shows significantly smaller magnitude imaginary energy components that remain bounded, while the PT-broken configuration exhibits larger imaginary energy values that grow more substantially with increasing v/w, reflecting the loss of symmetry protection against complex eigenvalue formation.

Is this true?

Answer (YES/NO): NO